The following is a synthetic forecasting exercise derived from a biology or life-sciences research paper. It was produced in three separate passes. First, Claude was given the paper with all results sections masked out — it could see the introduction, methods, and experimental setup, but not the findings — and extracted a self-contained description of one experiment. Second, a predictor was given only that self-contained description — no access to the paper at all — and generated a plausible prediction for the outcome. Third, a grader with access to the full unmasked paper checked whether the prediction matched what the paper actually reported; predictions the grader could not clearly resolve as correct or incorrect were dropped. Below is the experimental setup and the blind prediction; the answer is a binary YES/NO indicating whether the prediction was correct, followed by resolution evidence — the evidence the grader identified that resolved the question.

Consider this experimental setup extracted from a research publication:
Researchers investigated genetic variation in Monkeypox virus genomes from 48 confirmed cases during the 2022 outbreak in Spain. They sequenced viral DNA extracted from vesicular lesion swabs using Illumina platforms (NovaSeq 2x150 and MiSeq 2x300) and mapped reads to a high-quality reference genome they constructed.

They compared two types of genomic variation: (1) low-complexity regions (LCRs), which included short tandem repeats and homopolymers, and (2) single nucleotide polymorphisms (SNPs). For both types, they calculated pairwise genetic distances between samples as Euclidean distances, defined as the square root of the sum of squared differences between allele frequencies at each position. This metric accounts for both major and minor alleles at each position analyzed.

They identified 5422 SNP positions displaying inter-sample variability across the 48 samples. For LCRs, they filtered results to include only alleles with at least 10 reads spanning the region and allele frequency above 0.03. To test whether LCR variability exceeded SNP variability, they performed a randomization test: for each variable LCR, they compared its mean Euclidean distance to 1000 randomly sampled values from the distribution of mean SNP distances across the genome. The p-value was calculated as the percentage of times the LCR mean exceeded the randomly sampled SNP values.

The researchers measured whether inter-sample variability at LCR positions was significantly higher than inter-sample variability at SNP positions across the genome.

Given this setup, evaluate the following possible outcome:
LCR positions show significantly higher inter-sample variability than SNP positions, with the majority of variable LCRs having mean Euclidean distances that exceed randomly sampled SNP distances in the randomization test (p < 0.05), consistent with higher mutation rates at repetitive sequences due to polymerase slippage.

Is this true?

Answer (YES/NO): YES